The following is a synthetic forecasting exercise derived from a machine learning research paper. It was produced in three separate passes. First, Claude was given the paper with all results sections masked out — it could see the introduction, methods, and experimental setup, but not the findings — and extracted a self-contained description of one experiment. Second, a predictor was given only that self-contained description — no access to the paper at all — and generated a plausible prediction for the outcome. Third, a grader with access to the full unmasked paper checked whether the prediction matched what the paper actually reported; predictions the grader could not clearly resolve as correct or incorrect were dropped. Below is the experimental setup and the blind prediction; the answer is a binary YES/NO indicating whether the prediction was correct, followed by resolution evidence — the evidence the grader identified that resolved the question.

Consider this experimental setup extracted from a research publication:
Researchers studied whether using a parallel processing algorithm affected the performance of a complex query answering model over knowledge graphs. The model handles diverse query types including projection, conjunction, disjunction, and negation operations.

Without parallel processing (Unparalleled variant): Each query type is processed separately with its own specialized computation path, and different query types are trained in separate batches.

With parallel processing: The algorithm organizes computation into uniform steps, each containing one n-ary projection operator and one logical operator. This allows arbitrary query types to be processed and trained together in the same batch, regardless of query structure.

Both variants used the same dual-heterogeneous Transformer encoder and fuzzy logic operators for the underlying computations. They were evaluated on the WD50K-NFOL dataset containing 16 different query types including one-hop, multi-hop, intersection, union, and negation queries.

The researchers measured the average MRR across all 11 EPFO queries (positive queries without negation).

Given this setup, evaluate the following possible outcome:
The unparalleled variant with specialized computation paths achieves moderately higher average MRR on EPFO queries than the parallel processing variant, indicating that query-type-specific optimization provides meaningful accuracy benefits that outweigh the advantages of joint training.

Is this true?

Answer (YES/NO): NO